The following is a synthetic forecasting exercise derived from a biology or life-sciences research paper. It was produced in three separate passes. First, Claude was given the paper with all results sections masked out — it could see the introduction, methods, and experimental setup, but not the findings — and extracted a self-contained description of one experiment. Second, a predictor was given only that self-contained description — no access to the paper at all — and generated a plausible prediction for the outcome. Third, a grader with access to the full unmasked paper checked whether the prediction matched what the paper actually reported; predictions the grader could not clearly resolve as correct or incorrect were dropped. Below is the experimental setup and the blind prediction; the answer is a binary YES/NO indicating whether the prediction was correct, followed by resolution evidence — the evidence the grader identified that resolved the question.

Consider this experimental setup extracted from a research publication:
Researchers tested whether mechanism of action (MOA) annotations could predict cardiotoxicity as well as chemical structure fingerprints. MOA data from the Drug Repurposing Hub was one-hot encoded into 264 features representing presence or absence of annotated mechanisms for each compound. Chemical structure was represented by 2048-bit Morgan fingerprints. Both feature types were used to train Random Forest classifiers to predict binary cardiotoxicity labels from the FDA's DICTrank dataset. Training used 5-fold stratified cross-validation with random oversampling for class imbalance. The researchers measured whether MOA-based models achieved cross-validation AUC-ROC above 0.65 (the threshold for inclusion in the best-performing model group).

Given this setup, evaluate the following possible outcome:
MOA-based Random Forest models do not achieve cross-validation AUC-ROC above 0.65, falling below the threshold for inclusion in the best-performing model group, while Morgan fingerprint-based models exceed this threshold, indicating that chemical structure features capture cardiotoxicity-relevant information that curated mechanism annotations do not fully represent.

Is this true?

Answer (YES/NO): NO